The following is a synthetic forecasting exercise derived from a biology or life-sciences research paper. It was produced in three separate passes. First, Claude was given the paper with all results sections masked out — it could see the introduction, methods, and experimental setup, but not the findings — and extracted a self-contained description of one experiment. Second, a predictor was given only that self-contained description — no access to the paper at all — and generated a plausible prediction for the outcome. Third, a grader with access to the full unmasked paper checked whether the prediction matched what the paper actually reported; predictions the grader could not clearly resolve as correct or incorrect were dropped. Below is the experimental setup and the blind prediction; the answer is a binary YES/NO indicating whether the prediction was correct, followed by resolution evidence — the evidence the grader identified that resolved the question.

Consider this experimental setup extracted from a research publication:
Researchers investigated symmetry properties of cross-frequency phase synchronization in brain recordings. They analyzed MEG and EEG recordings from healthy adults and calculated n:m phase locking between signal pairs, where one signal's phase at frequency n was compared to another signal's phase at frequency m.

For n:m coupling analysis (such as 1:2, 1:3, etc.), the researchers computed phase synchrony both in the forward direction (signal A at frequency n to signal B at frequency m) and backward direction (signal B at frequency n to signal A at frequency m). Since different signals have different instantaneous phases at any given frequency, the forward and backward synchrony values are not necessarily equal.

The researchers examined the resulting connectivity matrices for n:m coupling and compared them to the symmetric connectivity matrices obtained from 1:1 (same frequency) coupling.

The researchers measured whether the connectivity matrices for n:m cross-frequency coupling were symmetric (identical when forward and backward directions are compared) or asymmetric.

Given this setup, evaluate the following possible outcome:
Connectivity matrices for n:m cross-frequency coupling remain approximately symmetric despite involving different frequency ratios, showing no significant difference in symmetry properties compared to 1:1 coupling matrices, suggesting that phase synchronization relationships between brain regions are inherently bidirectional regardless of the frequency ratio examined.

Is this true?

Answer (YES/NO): NO